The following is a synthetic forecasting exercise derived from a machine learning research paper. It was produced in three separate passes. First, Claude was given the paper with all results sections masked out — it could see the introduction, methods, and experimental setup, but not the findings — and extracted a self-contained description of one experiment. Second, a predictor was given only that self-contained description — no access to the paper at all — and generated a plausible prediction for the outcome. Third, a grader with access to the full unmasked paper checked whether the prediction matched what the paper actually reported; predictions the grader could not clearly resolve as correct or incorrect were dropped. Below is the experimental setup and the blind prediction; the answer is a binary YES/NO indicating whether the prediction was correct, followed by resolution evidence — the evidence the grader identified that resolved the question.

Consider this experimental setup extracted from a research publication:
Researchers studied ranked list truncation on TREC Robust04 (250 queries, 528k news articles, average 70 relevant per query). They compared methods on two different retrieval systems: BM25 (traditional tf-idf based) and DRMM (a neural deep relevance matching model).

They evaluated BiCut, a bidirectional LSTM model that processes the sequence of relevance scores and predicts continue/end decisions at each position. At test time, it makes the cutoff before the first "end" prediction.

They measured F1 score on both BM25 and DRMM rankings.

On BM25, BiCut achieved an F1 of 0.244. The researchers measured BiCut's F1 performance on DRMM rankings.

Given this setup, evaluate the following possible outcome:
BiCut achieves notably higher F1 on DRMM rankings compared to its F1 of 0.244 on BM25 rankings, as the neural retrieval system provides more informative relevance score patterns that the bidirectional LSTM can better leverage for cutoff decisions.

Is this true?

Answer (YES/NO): NO